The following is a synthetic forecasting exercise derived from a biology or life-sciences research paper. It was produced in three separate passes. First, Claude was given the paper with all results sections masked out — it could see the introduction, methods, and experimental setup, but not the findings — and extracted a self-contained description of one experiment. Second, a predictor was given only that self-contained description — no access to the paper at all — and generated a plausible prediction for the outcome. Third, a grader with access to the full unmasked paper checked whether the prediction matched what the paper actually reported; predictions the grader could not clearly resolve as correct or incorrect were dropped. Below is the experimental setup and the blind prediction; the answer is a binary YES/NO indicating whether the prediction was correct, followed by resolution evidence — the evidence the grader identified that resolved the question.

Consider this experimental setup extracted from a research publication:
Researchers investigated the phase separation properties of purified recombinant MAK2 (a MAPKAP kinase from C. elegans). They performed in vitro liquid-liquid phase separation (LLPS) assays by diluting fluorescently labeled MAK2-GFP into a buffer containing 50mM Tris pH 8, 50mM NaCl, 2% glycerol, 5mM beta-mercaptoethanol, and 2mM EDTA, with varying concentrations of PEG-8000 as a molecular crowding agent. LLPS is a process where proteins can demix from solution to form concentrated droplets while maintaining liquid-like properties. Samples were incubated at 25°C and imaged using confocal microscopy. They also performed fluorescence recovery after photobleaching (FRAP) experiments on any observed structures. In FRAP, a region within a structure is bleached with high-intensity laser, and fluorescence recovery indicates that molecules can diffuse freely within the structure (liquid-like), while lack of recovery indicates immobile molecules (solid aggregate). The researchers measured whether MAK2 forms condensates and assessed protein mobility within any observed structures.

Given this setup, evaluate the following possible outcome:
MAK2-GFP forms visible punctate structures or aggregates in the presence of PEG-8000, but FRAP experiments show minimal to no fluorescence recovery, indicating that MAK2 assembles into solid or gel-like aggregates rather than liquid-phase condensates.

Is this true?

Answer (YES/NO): NO